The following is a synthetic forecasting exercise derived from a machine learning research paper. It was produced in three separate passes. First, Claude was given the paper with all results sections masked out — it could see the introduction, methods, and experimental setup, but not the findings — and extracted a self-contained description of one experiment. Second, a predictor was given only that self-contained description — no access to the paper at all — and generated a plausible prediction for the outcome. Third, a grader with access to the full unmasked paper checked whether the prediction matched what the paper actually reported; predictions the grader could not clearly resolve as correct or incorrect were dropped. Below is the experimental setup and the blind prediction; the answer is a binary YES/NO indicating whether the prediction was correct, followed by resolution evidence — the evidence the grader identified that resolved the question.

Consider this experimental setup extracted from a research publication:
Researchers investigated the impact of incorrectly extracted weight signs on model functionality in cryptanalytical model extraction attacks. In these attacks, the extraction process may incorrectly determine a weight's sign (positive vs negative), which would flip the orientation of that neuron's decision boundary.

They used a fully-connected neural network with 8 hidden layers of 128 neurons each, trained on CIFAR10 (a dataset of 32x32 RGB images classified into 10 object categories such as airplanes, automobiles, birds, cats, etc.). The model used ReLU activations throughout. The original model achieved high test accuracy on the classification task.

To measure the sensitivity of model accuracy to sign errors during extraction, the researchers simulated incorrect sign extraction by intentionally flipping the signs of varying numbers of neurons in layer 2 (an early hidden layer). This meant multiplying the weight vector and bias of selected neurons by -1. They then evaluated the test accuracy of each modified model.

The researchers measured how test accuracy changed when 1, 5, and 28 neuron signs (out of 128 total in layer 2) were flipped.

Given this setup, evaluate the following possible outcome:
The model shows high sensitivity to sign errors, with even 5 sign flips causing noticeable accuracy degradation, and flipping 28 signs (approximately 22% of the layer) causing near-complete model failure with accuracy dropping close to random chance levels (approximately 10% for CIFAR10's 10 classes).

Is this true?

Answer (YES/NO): NO